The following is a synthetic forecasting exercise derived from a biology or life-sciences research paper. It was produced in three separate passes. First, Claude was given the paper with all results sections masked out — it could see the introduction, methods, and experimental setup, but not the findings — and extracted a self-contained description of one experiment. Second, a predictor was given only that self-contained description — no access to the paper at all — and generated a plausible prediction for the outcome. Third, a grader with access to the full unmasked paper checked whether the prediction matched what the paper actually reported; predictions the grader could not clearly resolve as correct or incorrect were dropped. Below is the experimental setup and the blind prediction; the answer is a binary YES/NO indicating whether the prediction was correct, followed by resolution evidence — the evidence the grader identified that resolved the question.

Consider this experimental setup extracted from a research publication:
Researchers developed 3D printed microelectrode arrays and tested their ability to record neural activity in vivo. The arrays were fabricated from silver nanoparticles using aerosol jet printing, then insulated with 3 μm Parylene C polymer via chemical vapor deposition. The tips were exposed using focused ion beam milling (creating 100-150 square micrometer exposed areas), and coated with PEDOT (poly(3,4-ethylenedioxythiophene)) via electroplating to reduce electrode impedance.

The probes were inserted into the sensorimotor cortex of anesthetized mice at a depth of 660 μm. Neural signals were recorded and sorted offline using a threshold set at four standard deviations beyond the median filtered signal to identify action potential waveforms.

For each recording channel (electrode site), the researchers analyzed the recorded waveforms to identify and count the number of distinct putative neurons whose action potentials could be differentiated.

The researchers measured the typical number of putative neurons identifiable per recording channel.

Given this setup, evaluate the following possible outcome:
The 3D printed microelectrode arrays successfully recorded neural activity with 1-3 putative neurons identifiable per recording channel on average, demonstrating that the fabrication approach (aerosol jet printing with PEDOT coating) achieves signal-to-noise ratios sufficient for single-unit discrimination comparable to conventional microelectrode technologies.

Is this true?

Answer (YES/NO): NO